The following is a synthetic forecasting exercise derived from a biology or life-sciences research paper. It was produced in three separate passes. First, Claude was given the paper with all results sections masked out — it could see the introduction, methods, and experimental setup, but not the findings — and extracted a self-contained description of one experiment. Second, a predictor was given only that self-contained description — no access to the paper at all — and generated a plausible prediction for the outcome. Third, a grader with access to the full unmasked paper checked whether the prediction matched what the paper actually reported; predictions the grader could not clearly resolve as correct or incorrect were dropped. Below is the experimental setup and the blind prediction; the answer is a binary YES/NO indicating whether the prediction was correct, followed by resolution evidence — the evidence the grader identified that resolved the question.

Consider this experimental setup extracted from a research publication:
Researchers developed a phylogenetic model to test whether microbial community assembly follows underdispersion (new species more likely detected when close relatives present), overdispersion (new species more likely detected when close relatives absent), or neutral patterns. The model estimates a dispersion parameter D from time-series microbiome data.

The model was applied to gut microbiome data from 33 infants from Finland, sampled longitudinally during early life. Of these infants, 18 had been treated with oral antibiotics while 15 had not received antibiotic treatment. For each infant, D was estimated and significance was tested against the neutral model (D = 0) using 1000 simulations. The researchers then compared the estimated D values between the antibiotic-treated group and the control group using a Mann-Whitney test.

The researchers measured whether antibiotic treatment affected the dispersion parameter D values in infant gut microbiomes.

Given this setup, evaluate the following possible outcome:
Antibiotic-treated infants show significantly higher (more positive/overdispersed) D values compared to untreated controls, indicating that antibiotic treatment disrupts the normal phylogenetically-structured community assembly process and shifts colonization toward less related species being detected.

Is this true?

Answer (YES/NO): NO